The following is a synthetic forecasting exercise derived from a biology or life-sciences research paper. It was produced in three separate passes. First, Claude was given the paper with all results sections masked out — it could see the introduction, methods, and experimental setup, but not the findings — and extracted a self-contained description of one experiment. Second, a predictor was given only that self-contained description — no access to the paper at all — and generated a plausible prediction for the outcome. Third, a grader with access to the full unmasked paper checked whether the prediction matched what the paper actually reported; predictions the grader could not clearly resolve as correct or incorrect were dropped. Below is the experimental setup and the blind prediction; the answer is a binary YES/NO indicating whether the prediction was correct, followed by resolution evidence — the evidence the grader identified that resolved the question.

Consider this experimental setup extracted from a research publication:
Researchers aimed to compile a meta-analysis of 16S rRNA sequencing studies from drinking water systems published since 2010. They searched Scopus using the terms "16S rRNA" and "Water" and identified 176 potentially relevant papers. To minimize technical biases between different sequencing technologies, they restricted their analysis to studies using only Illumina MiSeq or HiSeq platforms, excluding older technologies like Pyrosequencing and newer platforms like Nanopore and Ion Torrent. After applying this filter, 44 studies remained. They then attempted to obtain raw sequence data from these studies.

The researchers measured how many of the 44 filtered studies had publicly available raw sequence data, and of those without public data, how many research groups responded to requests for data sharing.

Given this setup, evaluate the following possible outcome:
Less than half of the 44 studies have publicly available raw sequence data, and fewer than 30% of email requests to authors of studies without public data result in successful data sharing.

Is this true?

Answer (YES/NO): NO